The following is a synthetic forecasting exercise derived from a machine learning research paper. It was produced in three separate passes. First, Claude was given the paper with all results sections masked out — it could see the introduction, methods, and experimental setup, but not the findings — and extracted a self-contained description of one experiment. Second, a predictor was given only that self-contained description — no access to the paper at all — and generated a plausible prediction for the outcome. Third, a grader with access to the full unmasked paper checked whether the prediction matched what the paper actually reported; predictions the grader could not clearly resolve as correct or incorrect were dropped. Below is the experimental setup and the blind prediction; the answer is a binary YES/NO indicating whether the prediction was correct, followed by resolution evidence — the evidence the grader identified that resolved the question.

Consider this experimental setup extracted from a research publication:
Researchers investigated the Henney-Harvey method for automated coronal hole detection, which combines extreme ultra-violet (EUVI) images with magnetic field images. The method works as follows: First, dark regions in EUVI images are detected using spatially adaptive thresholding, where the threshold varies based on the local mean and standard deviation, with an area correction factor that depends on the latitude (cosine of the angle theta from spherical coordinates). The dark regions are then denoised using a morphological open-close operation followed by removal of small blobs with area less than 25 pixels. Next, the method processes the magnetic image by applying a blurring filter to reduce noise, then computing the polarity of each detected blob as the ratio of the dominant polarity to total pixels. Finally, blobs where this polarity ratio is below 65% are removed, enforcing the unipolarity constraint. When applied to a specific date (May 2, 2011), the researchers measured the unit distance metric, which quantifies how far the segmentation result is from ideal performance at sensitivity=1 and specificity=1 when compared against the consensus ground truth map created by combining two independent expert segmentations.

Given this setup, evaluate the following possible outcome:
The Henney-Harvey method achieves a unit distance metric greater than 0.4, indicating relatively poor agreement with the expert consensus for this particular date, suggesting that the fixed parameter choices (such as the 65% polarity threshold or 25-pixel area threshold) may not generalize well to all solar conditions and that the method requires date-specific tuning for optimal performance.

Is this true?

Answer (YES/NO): NO